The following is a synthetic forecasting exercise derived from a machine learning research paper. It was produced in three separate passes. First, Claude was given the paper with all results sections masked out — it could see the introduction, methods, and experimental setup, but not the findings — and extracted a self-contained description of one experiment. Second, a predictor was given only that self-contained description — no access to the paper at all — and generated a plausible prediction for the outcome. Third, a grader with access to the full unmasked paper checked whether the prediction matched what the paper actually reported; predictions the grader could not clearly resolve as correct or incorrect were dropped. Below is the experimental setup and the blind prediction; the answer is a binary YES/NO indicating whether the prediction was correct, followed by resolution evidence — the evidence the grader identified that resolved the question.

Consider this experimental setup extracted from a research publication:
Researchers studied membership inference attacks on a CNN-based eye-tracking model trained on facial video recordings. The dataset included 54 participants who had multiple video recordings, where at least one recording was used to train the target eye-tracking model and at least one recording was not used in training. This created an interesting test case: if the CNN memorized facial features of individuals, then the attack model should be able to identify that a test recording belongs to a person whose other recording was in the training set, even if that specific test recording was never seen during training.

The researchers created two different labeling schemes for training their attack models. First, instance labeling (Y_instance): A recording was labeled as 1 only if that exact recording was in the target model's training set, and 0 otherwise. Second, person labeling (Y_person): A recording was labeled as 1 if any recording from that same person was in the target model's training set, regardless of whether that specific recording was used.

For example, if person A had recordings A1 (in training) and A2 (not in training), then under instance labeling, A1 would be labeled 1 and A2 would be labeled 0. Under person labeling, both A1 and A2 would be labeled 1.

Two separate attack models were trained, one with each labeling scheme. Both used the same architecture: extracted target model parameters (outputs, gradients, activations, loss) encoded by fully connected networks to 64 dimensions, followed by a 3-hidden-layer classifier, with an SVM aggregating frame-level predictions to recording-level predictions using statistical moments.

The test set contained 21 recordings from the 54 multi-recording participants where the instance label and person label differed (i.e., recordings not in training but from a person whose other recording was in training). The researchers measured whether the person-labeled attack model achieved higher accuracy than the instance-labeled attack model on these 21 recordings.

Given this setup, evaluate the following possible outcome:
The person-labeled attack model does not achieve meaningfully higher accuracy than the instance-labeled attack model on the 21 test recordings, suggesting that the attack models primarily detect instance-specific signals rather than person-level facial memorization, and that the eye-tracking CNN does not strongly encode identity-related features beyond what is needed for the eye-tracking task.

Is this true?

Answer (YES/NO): YES